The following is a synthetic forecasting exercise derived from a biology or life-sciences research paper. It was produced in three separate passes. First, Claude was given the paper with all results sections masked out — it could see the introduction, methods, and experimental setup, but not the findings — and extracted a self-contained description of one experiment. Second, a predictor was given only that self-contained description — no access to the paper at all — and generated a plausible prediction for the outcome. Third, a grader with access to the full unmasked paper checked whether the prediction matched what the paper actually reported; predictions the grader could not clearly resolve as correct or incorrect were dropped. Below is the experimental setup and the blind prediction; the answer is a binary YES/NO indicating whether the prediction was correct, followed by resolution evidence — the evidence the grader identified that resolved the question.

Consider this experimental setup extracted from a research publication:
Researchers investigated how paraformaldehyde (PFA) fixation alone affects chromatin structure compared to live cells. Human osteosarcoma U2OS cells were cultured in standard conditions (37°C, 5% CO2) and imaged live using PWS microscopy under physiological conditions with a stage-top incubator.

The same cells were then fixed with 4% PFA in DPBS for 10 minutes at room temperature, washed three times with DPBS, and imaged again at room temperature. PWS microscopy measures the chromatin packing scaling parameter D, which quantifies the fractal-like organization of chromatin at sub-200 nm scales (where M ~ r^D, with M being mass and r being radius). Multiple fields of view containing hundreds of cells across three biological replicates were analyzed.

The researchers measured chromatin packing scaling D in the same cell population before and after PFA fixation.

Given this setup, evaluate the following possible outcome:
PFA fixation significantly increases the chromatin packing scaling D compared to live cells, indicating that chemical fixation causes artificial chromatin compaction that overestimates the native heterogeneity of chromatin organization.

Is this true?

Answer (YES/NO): NO